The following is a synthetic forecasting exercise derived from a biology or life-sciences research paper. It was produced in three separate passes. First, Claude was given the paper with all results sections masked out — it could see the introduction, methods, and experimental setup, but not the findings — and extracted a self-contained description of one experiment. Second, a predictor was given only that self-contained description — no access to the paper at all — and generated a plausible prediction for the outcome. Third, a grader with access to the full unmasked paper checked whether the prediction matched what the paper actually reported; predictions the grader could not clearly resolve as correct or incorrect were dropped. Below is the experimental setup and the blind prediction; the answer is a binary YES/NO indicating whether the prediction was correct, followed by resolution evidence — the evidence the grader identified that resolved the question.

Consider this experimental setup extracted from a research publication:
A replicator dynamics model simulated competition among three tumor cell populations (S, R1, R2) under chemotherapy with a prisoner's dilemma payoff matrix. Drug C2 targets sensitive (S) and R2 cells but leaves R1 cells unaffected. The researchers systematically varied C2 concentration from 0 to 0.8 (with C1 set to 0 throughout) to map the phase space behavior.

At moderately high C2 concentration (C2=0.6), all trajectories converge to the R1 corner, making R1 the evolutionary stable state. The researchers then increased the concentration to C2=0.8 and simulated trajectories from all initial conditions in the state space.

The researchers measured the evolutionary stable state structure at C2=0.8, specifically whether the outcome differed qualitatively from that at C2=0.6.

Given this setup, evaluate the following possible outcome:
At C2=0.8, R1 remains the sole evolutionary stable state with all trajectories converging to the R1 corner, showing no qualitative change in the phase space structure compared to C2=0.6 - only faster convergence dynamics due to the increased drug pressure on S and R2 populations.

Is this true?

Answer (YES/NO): YES